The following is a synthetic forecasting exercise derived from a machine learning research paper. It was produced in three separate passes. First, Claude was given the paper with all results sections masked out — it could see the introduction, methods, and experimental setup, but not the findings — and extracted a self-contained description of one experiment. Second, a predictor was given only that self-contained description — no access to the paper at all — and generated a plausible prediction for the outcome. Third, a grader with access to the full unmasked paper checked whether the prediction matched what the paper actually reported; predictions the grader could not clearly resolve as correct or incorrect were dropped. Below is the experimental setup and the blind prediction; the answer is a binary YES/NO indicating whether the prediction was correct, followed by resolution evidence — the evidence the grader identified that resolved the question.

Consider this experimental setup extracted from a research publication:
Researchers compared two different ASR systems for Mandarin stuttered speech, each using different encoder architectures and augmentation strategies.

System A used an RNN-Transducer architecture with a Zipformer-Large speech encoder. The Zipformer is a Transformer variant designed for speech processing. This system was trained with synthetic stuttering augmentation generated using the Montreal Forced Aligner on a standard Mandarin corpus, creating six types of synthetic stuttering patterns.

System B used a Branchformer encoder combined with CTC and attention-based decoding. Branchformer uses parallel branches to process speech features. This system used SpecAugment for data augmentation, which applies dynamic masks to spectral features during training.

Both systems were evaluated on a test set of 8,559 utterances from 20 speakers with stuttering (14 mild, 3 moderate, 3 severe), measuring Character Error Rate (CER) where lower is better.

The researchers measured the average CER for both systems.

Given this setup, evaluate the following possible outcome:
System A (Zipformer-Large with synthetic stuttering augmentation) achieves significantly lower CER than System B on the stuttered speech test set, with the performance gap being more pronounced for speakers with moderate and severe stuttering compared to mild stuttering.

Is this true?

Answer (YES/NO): NO